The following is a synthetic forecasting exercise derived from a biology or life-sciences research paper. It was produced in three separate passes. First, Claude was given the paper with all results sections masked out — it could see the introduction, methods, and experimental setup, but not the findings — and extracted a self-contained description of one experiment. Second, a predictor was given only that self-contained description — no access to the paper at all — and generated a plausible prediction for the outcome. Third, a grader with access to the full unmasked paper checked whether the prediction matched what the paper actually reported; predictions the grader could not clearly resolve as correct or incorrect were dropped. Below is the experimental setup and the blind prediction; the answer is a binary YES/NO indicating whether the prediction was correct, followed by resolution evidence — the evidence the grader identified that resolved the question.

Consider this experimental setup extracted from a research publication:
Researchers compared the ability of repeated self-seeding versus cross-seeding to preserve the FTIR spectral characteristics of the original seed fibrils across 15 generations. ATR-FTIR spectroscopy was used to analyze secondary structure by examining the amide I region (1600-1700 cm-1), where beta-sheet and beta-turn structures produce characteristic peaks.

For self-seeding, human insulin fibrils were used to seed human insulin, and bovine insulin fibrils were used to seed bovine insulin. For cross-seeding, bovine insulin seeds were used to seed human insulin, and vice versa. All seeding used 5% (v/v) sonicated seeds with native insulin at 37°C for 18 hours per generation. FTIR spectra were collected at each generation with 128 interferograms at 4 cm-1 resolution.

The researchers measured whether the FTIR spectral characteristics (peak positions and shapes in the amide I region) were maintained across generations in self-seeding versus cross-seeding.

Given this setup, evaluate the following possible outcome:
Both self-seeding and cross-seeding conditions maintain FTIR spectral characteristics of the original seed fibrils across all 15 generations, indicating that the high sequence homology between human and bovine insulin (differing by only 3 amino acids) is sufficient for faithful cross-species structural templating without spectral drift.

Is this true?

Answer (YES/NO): NO